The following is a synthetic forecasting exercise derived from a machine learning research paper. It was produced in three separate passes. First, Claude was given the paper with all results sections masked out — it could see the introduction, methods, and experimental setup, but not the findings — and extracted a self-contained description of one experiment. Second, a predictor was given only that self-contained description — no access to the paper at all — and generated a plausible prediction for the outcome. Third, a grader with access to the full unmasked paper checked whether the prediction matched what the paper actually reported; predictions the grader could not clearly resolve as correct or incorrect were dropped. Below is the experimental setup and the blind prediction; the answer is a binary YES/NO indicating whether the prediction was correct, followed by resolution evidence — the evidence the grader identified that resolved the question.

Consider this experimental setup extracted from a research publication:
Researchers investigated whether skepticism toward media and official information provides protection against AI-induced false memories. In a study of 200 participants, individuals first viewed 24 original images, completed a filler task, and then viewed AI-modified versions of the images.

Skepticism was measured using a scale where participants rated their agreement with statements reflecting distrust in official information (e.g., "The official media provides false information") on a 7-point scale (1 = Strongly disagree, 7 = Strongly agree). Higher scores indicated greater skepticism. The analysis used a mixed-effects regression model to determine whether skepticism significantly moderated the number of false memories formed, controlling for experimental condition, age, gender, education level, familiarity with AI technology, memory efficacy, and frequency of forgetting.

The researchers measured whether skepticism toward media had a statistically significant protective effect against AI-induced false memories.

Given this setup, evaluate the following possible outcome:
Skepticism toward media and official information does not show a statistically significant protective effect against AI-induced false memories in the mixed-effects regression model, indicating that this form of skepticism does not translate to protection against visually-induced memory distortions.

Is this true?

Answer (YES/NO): YES